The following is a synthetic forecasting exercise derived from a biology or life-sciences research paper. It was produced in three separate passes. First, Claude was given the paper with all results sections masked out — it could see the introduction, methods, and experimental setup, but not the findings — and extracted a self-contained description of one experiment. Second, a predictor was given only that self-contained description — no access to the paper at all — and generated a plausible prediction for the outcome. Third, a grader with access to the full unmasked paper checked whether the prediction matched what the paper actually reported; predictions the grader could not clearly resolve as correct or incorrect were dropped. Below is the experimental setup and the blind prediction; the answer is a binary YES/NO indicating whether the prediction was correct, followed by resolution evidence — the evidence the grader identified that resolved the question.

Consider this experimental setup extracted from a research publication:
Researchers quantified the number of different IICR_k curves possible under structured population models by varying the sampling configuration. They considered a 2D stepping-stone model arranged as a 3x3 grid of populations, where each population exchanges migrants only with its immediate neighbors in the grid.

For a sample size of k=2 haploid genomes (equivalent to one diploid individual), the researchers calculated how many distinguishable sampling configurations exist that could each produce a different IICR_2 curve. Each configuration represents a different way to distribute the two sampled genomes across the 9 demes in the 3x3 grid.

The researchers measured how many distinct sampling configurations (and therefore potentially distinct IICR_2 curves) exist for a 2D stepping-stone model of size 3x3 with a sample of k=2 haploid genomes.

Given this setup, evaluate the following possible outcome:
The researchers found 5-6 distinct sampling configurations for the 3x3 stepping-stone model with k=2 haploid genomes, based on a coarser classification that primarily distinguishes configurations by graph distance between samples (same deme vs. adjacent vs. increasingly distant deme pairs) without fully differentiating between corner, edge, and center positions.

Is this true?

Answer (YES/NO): NO